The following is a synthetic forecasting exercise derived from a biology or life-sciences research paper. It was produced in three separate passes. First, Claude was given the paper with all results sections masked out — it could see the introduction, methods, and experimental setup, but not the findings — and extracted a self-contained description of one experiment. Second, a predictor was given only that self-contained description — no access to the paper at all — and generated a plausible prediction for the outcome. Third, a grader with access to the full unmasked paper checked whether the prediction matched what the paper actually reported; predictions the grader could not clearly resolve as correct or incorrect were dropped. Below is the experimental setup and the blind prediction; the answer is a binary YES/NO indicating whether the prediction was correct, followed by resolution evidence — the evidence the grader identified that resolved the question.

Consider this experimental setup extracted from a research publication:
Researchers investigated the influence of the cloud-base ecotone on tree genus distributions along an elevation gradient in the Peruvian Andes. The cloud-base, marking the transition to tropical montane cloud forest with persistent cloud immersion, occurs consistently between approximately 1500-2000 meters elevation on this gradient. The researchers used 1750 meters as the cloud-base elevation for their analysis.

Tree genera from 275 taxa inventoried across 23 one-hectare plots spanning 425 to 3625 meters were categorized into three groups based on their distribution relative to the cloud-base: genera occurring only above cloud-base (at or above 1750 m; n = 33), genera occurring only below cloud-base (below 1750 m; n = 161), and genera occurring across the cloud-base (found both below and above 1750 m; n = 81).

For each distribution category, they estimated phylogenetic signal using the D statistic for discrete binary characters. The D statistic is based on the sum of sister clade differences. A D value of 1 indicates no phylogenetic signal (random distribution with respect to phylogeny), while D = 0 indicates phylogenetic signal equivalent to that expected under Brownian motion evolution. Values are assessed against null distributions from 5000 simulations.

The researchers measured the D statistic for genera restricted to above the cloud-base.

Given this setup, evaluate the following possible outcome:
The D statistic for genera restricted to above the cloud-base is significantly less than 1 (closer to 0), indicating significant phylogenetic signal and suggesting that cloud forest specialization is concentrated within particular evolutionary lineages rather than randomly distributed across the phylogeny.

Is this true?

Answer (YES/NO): YES